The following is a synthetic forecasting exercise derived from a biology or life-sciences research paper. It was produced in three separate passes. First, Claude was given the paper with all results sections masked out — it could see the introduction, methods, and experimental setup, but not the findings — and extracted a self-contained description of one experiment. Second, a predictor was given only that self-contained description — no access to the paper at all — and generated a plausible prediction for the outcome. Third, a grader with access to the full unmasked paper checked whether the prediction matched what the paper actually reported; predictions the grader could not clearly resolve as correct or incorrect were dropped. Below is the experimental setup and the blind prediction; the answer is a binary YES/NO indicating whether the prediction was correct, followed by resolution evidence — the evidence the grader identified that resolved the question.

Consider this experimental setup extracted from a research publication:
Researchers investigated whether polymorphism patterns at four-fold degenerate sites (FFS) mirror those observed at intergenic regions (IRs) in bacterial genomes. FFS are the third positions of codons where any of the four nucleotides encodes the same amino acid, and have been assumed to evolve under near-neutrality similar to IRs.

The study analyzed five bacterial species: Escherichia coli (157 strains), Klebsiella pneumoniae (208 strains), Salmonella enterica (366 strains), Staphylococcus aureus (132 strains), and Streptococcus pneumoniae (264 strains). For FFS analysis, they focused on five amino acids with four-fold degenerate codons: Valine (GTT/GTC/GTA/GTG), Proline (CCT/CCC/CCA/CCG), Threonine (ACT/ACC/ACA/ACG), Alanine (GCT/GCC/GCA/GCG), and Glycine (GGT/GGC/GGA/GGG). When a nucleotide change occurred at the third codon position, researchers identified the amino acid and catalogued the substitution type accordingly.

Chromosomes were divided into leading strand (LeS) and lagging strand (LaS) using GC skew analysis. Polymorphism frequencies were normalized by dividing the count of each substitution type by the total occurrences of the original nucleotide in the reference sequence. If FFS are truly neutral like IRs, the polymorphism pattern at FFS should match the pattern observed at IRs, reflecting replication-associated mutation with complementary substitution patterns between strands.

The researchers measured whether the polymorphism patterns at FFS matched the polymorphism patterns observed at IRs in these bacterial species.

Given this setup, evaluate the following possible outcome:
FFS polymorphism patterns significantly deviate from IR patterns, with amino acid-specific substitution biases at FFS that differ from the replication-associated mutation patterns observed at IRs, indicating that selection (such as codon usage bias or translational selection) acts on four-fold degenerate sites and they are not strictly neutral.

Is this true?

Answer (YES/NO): YES